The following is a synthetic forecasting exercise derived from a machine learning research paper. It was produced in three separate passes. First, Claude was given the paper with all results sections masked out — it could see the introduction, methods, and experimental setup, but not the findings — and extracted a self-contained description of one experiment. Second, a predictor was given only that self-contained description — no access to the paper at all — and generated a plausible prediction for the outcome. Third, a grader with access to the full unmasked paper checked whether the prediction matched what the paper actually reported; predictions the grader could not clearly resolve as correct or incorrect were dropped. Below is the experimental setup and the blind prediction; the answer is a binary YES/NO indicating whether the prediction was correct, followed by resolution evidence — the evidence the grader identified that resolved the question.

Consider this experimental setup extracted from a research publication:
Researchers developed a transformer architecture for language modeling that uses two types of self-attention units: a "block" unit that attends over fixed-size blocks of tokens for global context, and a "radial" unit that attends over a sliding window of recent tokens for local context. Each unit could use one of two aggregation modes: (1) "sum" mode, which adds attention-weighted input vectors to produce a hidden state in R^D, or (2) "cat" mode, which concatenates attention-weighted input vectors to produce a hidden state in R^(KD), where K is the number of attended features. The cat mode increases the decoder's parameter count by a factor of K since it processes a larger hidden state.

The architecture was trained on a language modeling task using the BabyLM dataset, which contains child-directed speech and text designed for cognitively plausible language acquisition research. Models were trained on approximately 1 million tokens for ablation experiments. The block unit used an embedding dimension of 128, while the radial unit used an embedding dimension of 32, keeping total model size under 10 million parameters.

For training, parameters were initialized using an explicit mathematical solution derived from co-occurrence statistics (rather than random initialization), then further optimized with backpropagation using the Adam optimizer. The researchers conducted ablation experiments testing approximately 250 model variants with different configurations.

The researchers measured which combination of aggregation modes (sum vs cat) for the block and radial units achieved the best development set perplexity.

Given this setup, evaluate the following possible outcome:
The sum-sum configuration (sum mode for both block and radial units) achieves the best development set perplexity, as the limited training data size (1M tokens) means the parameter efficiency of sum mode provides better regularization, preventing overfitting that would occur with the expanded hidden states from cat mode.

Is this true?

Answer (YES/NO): NO